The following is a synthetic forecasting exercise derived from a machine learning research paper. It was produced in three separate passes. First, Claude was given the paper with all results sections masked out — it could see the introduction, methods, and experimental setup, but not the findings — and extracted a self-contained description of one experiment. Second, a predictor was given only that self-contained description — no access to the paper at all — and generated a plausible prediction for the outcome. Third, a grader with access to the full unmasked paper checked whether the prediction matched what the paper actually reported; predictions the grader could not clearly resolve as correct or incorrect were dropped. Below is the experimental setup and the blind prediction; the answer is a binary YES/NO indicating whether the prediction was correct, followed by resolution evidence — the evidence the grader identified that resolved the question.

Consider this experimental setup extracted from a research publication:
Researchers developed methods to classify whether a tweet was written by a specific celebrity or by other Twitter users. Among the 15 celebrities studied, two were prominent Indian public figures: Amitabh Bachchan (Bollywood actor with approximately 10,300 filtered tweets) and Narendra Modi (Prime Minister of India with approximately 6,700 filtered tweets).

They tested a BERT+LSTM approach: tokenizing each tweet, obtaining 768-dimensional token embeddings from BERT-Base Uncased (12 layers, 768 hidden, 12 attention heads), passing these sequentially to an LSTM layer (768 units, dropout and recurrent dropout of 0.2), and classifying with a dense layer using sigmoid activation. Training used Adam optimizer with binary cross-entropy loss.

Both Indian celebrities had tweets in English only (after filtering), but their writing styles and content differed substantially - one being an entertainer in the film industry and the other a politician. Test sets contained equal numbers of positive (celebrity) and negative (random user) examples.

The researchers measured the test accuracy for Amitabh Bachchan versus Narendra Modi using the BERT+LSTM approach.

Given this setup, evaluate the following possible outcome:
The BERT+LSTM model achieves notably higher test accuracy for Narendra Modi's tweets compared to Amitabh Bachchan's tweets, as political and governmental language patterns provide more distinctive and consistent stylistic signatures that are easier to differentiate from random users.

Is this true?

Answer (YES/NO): NO